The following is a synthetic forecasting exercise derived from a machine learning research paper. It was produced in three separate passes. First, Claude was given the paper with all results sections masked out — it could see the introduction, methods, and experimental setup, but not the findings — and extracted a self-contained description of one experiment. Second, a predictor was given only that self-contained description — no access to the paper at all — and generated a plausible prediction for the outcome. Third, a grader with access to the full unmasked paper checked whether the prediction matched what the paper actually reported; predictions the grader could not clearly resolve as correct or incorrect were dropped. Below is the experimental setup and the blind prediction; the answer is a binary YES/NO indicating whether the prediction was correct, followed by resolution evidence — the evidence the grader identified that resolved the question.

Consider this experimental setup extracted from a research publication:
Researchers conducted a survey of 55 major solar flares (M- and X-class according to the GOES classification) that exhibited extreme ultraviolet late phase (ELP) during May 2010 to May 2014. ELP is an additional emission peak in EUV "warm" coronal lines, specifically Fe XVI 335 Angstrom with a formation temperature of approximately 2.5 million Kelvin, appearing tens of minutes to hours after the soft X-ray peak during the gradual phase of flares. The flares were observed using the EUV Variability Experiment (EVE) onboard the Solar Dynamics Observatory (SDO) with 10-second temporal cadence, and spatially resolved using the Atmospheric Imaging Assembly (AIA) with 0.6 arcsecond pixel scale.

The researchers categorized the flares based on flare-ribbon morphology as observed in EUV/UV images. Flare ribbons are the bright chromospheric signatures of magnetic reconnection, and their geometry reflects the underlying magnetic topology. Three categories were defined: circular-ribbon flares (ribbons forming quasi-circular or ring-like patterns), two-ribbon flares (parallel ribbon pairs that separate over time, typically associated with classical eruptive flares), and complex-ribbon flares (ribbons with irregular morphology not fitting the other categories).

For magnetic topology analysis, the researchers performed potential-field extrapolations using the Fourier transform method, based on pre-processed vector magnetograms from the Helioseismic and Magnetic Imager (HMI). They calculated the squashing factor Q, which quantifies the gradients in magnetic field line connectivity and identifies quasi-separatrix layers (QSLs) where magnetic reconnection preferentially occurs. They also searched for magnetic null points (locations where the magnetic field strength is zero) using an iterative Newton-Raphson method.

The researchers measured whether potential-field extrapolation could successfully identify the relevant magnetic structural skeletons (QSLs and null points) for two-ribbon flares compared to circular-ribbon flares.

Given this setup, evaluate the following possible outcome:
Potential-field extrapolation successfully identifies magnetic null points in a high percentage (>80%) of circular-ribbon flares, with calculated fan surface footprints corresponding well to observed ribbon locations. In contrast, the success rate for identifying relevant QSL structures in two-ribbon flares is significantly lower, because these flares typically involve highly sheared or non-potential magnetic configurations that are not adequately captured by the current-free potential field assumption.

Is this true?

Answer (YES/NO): NO